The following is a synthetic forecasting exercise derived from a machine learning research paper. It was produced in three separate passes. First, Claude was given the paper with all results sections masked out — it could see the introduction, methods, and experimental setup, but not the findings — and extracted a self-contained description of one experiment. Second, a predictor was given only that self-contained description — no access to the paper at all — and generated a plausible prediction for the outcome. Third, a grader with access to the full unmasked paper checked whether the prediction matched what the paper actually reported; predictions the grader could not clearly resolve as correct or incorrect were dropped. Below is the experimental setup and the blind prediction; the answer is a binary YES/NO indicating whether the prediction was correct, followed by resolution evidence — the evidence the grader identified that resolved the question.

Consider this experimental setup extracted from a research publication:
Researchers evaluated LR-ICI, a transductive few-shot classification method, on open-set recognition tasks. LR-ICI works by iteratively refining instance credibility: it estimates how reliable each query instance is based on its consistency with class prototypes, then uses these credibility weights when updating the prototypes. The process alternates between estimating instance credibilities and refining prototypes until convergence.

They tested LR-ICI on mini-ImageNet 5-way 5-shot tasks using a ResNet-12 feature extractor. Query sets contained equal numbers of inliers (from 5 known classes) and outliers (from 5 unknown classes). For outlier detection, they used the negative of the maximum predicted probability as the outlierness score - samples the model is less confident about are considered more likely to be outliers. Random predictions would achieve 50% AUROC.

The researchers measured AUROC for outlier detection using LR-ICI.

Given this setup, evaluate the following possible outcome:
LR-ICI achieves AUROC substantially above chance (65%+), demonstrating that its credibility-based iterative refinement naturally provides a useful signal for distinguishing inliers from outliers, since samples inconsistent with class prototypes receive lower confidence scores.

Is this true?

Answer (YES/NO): NO